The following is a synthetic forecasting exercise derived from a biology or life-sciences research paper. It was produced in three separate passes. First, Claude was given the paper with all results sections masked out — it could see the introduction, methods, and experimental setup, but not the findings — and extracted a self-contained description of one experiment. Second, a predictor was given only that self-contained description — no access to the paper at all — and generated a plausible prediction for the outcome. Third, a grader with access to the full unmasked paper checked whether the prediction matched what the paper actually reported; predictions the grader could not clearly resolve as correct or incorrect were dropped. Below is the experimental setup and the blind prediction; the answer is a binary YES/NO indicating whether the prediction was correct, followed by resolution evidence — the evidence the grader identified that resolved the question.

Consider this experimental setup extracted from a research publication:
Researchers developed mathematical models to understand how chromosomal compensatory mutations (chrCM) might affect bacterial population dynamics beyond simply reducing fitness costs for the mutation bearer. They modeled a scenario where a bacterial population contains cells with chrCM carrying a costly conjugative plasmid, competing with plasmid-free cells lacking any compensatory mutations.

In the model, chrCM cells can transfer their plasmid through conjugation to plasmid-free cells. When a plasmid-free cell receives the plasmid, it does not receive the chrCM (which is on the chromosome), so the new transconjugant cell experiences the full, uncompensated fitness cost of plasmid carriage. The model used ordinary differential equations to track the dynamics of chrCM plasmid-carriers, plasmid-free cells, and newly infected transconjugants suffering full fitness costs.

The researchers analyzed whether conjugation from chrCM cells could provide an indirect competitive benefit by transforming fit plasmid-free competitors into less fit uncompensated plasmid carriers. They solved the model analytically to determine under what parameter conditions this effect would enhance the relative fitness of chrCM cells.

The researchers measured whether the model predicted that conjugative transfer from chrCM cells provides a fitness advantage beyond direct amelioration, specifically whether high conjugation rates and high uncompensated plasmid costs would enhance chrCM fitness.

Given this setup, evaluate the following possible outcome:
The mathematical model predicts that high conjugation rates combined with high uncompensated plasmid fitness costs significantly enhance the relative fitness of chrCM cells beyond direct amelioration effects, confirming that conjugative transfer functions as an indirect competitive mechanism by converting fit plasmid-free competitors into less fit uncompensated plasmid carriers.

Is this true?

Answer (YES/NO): YES